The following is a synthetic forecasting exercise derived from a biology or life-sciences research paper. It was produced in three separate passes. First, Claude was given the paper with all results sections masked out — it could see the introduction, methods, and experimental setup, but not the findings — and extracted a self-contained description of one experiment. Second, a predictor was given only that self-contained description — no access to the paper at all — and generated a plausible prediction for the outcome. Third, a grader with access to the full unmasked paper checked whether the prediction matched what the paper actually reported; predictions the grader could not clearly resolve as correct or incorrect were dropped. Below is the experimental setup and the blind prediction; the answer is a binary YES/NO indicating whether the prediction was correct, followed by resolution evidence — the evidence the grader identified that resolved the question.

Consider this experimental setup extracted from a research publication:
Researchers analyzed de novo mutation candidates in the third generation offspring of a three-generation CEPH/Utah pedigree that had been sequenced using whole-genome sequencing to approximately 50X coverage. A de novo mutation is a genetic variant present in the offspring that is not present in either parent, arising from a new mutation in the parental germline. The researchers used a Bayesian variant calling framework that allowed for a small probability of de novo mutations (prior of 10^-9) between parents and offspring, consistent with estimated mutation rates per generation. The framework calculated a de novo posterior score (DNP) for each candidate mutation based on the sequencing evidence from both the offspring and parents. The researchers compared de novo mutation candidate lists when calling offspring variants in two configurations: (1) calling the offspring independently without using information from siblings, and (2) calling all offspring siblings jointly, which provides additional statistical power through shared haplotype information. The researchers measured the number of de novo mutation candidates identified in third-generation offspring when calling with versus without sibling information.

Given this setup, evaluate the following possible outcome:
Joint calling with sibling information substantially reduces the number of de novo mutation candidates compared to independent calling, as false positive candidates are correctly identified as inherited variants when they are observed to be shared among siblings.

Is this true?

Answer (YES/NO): YES